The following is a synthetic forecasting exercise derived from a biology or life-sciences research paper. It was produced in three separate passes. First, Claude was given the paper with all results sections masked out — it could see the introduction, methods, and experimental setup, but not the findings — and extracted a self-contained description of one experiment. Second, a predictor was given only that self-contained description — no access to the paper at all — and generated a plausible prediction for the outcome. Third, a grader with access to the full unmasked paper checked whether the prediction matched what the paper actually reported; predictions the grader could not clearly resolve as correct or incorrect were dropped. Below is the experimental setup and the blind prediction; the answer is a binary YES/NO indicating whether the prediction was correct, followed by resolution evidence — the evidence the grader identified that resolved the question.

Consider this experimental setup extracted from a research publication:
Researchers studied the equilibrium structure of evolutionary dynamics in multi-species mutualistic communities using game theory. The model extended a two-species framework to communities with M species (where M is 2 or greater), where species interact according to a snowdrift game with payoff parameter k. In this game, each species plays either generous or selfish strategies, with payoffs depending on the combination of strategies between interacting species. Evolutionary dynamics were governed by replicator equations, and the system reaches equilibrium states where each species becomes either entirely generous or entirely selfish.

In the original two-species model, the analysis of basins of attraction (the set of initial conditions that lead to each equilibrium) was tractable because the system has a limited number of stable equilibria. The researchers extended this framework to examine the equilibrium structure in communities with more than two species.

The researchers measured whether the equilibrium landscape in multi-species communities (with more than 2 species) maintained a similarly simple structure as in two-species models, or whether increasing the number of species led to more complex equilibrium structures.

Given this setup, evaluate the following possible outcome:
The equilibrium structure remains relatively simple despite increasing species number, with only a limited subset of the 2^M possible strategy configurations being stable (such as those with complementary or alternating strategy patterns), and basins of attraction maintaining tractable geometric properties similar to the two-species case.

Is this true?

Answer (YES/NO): NO